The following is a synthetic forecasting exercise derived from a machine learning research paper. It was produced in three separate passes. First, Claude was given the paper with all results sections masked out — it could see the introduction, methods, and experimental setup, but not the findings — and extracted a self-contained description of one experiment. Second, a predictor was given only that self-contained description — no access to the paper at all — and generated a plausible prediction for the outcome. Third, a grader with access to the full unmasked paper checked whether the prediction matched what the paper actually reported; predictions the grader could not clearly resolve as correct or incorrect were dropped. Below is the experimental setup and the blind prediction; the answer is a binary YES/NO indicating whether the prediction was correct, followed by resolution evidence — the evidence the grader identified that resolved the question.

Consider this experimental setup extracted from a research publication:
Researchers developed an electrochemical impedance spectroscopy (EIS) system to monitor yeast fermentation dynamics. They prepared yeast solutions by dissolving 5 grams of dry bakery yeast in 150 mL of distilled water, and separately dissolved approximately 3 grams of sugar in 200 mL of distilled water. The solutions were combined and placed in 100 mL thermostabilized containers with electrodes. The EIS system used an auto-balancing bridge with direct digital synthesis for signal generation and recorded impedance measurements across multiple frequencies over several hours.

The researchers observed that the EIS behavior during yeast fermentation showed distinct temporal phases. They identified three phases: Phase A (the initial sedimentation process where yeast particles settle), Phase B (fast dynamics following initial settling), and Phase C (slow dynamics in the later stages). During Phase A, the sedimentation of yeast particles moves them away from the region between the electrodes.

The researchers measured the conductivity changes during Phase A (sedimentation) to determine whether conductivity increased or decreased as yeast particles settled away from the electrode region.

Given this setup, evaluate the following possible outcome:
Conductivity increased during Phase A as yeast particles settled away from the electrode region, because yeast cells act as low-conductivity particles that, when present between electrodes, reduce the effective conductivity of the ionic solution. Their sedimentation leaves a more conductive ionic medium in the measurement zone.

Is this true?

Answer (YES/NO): NO